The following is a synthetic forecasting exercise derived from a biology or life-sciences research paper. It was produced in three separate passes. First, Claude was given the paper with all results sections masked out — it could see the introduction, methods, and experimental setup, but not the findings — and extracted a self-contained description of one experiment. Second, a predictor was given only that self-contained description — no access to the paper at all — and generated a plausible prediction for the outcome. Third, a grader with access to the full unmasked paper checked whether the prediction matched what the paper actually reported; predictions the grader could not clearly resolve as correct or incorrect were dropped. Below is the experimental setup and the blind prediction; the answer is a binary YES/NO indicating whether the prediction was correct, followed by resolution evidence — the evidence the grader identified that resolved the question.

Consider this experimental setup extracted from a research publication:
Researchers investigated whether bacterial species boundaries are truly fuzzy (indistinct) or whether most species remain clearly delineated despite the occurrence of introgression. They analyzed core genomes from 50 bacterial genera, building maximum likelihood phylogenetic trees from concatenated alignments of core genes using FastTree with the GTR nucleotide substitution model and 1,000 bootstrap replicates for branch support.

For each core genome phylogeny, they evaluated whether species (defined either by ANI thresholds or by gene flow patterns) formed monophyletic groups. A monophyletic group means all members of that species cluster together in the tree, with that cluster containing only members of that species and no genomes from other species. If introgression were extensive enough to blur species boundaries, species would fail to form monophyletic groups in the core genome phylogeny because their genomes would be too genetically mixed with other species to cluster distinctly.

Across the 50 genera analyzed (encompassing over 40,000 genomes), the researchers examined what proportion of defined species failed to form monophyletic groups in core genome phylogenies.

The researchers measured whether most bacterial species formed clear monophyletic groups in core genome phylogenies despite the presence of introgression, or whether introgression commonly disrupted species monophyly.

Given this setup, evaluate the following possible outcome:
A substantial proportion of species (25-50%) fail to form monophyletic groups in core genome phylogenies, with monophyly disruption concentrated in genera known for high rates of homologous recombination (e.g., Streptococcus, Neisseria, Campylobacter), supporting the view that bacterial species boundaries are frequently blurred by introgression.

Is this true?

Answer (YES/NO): NO